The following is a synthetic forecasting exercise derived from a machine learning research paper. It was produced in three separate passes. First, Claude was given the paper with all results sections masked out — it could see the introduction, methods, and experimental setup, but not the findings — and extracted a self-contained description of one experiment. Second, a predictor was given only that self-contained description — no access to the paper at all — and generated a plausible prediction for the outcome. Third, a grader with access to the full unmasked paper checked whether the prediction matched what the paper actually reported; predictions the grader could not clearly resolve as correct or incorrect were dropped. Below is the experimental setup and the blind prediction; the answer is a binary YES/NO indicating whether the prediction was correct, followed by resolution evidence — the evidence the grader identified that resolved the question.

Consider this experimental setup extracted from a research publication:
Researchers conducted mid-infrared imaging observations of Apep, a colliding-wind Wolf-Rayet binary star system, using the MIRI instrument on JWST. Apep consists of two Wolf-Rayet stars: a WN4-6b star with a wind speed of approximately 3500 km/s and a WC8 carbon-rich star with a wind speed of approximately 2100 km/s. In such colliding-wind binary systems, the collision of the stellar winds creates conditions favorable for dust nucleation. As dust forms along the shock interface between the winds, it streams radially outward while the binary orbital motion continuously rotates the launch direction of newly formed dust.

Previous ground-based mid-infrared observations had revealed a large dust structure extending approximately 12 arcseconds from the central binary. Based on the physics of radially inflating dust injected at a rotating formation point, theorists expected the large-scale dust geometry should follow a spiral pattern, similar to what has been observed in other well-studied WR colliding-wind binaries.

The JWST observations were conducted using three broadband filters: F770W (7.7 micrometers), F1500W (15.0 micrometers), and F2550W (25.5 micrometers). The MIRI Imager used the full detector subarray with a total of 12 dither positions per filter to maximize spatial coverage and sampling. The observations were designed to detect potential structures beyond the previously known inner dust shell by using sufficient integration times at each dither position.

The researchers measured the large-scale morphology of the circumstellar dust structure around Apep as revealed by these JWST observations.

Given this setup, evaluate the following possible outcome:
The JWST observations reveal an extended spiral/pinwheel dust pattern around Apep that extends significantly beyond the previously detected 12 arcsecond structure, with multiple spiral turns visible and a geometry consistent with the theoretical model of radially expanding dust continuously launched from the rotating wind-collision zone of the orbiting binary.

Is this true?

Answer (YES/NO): YES